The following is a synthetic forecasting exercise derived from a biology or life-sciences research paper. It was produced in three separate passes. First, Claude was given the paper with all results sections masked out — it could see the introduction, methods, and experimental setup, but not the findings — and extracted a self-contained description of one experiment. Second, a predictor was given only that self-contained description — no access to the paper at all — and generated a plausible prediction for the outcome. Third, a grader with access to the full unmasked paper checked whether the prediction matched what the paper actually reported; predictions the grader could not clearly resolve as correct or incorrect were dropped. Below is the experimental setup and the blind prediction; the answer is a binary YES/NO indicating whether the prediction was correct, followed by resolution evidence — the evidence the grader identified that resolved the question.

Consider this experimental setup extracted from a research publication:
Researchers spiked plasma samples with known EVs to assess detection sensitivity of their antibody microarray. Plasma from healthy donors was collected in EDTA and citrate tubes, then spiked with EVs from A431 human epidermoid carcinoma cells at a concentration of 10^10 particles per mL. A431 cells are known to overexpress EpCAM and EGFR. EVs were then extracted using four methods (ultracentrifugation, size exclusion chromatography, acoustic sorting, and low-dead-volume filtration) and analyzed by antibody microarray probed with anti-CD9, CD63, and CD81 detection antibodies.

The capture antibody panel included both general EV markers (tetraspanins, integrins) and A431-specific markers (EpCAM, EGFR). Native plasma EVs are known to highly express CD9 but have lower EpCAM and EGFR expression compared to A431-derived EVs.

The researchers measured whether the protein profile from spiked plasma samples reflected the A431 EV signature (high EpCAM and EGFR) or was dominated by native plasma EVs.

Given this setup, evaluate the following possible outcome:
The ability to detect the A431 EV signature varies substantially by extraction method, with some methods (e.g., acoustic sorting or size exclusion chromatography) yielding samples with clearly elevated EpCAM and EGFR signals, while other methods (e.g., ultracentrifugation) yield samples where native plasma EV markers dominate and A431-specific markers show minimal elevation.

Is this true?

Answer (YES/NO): NO